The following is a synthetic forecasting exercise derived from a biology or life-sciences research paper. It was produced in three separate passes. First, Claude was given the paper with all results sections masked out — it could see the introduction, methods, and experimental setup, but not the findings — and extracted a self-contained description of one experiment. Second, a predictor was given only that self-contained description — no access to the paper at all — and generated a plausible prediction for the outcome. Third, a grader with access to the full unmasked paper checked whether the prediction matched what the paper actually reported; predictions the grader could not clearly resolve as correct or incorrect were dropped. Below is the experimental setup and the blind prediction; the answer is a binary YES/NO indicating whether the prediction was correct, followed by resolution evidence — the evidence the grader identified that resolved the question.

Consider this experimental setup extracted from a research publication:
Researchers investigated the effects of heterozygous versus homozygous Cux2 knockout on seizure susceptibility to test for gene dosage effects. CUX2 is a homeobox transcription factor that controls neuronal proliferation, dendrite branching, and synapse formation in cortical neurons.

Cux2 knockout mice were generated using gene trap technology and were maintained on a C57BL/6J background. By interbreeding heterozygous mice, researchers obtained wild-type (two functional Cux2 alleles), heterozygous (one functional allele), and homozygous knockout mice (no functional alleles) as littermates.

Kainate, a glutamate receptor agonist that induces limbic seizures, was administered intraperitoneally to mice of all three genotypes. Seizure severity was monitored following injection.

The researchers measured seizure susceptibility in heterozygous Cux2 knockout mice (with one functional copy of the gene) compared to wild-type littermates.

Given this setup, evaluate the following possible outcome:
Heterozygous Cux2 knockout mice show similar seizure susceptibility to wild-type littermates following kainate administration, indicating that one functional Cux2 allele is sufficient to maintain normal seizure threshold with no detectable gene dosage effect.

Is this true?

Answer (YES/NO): YES